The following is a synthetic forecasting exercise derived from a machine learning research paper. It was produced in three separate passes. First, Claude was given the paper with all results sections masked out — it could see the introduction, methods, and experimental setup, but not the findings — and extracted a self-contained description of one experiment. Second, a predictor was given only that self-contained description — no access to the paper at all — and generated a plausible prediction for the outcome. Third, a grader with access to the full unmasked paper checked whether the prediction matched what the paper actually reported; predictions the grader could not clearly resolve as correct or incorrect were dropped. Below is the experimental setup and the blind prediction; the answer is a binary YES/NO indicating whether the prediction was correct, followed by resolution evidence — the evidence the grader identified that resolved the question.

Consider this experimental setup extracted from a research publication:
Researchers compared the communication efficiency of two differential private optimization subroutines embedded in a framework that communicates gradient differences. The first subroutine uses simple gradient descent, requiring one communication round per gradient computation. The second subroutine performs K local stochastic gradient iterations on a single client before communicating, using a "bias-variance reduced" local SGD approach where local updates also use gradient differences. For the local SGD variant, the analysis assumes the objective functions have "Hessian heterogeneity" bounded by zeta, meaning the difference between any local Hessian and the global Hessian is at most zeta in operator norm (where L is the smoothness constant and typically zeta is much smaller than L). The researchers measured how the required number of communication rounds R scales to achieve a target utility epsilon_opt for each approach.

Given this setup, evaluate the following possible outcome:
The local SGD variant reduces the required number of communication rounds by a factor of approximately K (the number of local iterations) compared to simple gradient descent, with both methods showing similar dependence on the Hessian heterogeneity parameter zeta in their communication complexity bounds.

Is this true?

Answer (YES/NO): NO